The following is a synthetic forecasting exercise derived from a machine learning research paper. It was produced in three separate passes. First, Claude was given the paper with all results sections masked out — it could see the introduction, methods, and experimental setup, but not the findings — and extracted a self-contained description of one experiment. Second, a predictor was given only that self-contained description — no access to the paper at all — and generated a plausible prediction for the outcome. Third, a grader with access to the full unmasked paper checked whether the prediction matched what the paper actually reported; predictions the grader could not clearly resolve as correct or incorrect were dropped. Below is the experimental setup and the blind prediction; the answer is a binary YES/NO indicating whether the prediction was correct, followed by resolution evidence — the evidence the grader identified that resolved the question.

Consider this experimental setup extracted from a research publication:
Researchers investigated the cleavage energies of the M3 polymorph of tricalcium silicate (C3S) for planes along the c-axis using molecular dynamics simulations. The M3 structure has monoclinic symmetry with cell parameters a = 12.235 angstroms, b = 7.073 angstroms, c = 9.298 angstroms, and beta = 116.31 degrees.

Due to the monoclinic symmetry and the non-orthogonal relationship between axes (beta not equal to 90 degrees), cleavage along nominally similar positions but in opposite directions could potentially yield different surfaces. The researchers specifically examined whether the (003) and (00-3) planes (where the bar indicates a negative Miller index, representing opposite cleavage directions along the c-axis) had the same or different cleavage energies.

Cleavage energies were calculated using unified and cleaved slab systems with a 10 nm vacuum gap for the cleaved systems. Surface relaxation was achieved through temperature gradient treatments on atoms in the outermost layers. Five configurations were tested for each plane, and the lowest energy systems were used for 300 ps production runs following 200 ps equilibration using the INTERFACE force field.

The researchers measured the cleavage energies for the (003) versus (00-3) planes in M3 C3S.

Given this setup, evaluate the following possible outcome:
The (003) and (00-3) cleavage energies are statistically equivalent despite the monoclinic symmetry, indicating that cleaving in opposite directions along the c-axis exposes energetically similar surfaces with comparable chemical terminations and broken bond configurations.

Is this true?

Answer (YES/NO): YES